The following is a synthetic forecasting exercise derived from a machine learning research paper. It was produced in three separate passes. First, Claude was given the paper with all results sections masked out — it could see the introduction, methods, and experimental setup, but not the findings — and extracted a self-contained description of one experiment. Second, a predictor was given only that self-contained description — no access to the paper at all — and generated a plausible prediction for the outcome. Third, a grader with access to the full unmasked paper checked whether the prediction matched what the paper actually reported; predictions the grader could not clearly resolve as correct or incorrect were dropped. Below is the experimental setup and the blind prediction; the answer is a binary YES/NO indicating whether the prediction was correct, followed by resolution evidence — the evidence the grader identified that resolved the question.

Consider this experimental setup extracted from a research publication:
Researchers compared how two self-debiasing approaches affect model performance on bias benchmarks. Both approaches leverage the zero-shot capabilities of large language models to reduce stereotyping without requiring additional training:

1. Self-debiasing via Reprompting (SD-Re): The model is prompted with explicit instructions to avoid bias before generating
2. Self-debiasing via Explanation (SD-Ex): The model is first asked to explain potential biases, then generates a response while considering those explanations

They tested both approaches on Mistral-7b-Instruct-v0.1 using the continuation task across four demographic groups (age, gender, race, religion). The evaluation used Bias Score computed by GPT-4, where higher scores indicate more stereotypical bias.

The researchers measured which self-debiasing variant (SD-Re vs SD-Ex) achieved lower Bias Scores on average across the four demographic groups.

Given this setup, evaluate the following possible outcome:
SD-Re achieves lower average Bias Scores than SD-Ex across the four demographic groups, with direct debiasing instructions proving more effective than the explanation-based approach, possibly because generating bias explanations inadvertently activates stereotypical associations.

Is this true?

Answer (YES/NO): NO